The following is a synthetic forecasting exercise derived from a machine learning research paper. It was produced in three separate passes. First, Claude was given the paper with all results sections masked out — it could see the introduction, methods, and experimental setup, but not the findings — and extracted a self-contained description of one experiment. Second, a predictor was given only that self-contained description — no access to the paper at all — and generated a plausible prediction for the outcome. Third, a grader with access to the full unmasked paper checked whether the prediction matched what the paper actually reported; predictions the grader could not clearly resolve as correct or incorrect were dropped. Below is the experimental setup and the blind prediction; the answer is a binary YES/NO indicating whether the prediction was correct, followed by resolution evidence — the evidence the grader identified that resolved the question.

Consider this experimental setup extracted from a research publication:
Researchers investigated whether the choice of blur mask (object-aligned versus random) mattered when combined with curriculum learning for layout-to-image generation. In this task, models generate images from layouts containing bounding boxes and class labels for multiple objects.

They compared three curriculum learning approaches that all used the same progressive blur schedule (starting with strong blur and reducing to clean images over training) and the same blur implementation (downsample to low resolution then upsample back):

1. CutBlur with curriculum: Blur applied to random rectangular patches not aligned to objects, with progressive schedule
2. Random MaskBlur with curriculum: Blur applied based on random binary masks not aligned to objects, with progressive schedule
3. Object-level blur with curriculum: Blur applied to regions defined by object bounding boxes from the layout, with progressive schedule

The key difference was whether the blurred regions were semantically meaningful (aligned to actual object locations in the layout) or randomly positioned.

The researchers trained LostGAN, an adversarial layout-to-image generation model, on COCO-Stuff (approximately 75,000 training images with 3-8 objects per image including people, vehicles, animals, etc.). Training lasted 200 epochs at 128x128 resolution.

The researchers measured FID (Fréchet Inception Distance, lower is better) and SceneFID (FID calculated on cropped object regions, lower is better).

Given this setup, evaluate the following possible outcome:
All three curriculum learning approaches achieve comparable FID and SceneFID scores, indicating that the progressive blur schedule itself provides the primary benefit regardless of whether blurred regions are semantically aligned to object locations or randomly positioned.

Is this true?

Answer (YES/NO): NO